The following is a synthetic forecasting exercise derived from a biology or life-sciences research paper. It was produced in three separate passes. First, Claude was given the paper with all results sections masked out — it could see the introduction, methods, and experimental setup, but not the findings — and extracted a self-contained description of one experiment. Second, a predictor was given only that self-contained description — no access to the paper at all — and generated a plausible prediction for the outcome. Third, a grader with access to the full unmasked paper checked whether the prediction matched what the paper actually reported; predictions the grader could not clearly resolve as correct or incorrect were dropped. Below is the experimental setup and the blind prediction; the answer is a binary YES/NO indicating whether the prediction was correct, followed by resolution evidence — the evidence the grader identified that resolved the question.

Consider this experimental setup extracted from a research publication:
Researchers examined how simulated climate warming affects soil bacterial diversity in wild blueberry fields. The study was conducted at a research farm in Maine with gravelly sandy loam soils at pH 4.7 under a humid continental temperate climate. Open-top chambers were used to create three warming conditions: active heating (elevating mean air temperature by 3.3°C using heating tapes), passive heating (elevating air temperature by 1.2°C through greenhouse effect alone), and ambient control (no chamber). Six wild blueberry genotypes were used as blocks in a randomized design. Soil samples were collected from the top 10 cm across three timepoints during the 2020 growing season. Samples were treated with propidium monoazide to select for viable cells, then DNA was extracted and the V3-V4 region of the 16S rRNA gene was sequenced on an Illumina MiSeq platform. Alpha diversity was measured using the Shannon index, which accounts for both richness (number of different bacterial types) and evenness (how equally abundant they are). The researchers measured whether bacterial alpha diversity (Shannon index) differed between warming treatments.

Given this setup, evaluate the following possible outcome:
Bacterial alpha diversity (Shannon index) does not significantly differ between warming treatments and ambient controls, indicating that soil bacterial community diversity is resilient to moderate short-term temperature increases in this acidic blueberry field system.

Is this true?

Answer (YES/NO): NO